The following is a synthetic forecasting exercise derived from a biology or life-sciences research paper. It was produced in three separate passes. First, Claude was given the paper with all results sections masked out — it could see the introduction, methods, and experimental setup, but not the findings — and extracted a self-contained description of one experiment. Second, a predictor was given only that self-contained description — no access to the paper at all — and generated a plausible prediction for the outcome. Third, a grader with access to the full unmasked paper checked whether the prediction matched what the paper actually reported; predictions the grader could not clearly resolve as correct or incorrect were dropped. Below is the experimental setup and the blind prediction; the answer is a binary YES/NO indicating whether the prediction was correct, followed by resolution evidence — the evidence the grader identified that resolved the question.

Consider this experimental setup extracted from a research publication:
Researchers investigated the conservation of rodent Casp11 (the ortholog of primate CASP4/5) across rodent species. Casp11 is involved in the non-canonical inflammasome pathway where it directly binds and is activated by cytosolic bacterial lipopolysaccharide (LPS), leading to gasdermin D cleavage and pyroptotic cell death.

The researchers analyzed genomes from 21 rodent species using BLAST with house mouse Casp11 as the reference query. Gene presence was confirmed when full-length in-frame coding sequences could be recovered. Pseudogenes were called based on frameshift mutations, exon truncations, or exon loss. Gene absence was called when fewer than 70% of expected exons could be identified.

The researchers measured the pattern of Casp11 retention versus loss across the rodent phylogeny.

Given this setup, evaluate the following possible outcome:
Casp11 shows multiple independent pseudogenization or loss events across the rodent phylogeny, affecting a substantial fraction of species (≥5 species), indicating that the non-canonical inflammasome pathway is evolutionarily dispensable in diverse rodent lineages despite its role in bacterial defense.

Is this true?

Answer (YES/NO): YES